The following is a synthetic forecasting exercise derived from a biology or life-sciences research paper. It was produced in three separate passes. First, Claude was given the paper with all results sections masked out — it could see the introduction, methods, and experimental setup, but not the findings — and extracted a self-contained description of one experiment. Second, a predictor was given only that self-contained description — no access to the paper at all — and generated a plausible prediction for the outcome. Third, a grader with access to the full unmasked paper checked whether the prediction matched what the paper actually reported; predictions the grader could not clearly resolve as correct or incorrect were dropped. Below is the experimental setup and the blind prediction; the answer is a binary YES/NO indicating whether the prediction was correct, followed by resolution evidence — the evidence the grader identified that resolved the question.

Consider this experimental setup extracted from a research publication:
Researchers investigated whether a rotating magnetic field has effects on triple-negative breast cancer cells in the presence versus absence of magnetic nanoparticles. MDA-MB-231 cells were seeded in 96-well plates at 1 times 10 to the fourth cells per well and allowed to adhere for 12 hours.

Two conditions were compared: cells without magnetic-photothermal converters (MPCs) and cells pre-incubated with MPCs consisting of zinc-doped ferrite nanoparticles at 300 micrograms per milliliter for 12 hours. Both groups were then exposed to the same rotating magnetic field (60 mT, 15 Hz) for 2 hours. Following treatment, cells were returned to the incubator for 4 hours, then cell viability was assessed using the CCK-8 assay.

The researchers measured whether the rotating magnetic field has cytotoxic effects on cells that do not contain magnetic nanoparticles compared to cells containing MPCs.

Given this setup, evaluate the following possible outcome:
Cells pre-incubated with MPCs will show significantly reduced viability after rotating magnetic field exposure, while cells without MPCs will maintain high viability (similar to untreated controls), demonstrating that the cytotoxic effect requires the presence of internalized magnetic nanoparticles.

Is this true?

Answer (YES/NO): YES